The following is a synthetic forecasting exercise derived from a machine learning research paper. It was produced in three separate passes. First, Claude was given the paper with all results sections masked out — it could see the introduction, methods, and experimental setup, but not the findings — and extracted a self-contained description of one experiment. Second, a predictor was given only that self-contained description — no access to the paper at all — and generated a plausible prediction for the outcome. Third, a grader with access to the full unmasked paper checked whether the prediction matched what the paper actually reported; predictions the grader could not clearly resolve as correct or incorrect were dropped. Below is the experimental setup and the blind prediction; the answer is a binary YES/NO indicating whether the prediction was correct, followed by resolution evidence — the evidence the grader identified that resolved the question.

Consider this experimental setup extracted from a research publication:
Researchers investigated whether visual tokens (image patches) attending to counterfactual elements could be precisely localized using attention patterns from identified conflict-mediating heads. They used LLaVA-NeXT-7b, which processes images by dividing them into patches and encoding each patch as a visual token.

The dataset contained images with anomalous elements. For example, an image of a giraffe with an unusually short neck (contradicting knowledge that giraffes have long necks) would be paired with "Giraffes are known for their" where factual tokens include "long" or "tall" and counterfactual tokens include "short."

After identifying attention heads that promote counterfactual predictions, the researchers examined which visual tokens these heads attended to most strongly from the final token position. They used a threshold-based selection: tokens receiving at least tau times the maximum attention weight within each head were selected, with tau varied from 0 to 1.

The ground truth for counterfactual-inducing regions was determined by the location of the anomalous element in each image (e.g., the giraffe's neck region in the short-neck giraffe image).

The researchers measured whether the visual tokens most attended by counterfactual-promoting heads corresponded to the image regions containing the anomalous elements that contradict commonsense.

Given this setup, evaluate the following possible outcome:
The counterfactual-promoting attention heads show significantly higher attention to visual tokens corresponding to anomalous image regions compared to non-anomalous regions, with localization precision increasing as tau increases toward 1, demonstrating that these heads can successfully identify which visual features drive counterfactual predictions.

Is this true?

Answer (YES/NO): NO